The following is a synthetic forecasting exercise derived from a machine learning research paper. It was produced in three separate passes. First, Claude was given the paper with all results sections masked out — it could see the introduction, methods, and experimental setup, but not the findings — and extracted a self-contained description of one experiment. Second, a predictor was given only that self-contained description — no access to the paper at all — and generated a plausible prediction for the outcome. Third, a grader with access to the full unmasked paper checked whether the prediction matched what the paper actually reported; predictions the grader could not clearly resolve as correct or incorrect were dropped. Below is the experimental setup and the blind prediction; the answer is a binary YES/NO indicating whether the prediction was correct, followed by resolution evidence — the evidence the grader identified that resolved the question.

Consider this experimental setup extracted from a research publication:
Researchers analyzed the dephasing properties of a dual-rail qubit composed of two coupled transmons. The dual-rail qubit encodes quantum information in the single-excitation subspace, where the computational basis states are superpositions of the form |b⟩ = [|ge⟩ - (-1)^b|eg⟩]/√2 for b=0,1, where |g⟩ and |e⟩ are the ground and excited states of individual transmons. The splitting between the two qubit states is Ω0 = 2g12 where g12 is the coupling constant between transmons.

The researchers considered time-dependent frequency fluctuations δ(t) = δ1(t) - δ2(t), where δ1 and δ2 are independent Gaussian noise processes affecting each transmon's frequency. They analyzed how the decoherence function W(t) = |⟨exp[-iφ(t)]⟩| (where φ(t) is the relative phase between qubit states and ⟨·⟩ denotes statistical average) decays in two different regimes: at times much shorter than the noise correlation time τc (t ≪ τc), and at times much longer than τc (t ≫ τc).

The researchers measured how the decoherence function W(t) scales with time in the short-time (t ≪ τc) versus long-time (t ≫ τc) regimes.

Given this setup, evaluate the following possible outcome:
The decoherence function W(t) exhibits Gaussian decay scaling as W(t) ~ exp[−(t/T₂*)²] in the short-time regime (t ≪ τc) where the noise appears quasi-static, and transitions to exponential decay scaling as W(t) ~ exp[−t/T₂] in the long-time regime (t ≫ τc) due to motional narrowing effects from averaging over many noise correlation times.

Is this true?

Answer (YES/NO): NO